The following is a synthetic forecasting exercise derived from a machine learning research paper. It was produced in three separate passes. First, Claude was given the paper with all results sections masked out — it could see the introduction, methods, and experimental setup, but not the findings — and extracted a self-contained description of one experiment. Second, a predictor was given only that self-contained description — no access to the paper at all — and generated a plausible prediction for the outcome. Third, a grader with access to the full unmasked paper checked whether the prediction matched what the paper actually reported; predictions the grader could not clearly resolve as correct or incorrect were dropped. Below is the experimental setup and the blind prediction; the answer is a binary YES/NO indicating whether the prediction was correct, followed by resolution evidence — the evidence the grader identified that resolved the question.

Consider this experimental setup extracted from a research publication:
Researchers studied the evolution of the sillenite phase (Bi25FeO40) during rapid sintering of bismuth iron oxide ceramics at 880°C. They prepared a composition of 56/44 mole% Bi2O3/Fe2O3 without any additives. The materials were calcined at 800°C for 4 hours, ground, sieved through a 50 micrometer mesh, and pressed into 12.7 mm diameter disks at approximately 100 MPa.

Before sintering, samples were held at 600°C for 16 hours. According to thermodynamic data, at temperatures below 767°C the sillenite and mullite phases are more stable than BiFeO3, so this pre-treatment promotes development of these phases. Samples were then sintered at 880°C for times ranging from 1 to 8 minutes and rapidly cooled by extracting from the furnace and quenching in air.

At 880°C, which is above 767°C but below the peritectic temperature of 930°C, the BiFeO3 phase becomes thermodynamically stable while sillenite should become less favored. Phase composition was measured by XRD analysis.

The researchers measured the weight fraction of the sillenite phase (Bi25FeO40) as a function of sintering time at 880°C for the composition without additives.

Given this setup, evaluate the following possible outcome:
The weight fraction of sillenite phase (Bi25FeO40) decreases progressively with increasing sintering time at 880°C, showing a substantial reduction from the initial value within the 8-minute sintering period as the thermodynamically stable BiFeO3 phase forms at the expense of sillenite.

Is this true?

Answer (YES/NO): NO